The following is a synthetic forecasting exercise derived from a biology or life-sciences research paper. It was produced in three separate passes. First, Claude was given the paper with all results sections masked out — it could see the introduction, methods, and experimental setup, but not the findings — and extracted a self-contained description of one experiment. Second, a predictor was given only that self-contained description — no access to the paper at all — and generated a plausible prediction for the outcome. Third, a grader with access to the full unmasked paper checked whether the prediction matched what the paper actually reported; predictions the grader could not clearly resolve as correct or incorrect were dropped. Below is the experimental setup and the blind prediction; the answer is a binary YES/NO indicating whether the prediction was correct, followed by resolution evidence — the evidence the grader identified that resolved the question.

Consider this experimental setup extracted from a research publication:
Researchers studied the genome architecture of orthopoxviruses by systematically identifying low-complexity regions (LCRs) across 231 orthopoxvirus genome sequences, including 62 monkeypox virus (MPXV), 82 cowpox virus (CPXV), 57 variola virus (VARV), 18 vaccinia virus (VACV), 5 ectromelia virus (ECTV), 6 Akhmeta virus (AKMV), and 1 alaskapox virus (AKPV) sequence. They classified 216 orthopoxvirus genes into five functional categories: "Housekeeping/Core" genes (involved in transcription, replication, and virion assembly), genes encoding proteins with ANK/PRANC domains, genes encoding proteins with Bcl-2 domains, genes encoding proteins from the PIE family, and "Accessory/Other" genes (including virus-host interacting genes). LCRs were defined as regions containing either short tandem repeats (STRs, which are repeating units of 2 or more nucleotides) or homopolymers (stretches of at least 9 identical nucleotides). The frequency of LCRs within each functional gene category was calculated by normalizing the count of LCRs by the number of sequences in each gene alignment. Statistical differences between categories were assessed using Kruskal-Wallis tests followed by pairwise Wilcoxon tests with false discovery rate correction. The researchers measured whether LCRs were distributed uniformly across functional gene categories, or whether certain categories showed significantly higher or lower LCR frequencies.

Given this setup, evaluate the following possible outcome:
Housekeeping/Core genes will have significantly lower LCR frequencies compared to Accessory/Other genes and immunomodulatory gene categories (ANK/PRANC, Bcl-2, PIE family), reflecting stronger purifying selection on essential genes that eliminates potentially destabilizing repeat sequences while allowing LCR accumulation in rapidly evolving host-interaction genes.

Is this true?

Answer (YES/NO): NO